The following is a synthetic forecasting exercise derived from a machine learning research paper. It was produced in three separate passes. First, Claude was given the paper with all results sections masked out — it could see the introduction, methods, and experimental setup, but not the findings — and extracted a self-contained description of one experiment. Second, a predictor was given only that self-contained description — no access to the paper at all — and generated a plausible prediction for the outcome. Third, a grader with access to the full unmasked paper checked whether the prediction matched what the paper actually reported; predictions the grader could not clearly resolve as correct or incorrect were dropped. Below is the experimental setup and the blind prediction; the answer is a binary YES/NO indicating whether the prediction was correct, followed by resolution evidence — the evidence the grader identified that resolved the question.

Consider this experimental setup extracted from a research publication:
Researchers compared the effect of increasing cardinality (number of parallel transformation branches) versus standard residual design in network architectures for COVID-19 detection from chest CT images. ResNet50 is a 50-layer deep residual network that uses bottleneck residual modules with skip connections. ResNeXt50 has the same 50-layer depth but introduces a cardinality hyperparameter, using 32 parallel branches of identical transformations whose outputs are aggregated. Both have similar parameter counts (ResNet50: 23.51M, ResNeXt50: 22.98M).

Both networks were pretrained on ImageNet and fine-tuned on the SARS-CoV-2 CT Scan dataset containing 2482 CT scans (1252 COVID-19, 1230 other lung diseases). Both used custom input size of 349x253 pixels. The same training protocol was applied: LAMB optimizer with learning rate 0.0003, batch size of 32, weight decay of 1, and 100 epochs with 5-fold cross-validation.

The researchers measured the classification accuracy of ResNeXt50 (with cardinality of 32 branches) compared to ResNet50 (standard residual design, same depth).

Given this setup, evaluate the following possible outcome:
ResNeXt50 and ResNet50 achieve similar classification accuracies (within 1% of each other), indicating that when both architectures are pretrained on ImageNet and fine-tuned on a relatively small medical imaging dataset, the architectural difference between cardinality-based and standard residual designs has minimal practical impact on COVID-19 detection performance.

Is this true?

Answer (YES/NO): YES